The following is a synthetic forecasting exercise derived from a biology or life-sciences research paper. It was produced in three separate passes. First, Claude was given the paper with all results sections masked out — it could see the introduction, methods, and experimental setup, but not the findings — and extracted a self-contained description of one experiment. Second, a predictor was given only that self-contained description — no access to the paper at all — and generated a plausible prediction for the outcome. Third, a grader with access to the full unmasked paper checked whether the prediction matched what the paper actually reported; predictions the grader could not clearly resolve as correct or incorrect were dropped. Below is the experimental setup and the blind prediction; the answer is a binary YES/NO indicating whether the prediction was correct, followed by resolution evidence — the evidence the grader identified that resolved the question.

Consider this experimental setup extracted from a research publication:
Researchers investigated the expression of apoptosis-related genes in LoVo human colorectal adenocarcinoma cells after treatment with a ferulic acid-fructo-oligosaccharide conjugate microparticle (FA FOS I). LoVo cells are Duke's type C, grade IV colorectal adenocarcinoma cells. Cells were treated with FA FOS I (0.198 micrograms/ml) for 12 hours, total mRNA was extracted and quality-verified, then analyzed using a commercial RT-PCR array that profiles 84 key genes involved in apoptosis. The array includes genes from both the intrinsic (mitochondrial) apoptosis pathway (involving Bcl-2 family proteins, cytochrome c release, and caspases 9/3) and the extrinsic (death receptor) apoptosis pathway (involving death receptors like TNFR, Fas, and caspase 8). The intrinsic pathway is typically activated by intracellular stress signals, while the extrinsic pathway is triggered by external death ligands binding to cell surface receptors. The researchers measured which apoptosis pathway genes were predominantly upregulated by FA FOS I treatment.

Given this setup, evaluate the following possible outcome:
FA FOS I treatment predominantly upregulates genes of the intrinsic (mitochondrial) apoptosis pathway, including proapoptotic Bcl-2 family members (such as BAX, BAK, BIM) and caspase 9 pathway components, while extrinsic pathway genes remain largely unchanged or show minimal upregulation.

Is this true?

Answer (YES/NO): NO